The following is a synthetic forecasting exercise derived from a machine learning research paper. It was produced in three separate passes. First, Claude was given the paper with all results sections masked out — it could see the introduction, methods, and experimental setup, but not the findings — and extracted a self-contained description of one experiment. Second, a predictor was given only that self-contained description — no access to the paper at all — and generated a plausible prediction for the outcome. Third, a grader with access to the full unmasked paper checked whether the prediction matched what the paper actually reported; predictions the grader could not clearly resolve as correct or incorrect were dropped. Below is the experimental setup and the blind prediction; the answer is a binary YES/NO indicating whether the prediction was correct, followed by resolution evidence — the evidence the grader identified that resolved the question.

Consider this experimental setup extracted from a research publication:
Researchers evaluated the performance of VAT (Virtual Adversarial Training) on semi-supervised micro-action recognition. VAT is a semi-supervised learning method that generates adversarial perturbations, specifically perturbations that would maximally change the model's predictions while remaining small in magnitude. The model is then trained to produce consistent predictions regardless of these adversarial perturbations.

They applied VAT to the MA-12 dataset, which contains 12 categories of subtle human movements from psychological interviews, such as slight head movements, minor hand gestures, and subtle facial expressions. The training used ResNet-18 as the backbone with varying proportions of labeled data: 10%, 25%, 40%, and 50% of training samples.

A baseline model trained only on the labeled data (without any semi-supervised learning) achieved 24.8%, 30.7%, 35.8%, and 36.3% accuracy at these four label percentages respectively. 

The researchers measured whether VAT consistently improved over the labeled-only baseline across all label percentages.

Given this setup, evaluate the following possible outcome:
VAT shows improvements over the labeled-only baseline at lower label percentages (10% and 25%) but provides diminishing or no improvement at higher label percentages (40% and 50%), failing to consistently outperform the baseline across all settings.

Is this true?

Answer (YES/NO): NO